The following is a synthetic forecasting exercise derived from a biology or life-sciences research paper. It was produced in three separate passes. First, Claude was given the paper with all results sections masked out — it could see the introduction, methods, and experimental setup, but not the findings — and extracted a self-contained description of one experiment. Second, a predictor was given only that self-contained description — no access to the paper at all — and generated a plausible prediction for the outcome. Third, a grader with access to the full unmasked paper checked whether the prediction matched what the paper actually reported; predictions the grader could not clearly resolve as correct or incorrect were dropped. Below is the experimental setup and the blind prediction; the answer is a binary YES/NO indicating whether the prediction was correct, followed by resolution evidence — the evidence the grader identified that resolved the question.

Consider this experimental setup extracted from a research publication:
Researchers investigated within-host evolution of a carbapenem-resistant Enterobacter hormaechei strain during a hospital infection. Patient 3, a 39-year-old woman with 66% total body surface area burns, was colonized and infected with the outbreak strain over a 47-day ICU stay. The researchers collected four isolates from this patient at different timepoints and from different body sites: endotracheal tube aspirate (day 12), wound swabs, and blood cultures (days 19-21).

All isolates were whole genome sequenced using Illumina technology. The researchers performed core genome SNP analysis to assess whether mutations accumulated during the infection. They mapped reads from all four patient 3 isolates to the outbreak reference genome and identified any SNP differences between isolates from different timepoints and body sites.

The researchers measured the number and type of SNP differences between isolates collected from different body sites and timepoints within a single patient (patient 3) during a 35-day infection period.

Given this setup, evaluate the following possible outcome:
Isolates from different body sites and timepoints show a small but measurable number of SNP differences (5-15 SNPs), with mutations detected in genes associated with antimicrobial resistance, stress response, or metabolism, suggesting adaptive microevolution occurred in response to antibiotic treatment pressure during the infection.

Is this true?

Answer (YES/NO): NO